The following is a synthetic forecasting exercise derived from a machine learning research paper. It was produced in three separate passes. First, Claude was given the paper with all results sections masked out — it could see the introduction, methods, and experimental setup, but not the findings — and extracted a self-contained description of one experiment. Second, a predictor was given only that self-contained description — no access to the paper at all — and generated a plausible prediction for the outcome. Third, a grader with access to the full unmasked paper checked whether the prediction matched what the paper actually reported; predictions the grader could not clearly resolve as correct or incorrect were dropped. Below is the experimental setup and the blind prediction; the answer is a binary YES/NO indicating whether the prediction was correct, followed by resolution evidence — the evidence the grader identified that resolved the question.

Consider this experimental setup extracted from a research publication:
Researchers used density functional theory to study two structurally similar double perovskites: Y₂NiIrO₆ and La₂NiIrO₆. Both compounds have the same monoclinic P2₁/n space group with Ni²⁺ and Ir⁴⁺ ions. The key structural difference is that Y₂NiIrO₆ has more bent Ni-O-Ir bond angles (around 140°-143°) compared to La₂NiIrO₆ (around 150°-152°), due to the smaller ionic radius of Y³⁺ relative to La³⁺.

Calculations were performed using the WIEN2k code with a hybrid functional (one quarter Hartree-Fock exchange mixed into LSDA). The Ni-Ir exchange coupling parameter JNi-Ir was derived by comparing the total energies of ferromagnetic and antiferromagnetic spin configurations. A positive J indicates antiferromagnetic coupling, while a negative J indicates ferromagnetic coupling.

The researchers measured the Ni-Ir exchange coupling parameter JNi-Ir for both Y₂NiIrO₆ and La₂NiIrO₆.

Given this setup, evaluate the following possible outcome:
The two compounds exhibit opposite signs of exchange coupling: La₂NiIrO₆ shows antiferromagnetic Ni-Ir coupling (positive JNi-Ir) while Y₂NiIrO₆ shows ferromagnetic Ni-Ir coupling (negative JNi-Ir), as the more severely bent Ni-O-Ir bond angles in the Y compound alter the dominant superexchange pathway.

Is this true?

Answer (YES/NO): NO